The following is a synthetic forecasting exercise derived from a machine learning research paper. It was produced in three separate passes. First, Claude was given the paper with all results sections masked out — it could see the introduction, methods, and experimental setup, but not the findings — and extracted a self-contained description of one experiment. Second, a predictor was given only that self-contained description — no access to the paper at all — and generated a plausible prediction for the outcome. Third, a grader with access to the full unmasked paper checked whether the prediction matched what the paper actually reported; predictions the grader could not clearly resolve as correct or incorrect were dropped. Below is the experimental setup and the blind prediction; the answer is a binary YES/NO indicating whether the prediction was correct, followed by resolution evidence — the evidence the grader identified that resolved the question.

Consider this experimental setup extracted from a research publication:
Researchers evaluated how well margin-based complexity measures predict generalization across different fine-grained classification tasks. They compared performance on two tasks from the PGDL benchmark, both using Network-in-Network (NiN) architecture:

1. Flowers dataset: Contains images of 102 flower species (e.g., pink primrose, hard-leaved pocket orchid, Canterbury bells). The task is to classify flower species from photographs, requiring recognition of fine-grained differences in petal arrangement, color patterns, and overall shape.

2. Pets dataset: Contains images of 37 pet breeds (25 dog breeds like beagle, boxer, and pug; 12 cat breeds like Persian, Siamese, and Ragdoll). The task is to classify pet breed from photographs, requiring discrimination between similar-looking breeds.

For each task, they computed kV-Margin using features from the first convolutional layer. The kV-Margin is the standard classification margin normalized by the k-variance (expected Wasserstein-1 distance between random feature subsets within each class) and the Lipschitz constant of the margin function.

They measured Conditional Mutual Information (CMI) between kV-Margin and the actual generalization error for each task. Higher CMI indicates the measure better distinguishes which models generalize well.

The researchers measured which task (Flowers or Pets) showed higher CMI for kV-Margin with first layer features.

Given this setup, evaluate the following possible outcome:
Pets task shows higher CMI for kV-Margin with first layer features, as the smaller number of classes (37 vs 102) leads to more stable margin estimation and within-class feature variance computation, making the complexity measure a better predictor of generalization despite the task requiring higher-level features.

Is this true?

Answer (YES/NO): NO